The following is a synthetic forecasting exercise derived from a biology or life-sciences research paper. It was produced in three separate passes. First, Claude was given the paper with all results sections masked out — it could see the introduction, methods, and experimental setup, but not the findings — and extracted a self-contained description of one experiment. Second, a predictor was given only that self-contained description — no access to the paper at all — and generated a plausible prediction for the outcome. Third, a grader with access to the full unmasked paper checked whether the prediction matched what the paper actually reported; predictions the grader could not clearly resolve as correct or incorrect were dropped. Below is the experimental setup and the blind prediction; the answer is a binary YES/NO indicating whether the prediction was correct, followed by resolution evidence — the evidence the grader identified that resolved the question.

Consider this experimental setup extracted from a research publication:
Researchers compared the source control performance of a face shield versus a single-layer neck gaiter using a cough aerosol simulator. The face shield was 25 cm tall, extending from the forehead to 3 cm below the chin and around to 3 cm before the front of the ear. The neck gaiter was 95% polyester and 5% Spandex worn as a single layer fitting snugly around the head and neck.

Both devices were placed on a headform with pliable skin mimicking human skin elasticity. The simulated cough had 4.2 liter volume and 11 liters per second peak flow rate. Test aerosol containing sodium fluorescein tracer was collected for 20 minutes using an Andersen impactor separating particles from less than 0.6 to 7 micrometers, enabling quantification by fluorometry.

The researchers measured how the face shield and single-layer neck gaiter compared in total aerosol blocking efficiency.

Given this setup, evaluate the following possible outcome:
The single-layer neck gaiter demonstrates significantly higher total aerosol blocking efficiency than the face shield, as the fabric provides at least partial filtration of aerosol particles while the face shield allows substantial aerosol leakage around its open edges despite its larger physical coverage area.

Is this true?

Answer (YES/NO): YES